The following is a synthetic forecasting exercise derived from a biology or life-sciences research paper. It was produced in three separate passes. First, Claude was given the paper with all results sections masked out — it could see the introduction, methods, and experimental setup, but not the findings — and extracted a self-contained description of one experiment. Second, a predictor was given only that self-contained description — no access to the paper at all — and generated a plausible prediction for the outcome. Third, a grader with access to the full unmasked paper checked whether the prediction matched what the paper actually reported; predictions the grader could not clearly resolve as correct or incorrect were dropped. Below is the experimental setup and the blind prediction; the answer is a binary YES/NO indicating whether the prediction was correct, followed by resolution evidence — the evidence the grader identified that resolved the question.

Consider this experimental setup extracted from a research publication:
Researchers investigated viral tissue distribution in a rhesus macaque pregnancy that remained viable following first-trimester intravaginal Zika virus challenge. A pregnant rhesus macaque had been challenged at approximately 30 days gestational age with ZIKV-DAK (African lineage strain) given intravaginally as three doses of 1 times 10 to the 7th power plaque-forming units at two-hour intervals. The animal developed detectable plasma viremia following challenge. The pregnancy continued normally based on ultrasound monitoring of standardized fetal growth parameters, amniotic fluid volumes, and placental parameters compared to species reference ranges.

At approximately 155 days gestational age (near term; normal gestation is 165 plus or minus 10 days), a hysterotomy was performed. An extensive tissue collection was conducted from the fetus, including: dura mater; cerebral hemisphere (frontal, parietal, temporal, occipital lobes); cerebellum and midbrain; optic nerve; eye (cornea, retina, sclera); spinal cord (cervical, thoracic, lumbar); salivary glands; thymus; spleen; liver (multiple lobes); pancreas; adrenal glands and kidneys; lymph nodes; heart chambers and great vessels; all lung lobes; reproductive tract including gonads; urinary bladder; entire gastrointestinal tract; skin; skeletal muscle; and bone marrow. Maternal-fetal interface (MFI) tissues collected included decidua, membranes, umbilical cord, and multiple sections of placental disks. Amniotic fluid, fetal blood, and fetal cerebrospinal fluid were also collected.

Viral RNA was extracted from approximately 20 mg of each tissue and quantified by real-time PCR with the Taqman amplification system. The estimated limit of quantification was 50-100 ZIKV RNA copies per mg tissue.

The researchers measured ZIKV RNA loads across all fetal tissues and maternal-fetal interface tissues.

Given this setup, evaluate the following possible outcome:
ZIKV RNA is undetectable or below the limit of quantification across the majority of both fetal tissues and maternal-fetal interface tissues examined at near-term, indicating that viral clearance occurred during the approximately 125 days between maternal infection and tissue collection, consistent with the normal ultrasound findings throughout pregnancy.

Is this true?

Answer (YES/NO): NO